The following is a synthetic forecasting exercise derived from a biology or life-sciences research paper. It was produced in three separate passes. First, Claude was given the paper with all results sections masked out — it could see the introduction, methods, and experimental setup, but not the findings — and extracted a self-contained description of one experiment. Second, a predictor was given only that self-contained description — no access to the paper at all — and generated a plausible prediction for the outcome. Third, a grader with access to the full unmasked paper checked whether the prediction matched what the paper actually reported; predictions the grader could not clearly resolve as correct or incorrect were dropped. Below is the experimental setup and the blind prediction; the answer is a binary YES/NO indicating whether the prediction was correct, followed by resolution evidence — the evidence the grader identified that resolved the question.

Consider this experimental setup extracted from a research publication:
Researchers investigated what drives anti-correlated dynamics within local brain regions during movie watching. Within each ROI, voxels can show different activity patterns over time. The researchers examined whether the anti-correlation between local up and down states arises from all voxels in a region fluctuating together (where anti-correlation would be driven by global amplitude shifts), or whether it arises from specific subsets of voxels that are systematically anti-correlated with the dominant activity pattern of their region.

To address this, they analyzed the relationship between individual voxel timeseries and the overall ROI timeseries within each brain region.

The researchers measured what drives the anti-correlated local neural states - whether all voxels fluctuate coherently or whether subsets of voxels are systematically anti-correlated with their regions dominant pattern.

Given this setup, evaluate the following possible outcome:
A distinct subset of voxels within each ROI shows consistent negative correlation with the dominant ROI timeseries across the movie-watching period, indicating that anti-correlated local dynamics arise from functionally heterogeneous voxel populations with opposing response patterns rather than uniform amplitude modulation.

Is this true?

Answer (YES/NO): YES